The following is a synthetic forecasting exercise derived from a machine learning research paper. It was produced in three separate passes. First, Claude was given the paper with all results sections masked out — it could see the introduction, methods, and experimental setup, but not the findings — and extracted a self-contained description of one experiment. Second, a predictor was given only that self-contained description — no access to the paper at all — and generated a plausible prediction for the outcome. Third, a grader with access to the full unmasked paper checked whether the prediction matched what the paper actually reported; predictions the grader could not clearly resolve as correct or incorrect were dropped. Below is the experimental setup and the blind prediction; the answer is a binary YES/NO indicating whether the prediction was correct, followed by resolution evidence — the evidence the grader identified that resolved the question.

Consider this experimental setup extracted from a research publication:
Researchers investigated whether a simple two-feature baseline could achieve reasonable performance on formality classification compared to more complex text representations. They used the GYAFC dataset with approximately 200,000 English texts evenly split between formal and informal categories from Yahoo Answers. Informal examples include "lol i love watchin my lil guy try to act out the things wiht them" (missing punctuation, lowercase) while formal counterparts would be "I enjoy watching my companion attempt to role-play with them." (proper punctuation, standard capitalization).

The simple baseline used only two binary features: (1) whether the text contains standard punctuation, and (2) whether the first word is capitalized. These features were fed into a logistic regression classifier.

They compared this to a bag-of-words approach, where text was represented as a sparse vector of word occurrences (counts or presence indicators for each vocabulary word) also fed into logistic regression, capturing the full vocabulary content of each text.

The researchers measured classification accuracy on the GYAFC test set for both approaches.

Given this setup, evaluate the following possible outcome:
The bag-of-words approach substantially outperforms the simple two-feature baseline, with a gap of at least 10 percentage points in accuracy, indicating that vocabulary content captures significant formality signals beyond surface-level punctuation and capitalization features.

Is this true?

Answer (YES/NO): NO